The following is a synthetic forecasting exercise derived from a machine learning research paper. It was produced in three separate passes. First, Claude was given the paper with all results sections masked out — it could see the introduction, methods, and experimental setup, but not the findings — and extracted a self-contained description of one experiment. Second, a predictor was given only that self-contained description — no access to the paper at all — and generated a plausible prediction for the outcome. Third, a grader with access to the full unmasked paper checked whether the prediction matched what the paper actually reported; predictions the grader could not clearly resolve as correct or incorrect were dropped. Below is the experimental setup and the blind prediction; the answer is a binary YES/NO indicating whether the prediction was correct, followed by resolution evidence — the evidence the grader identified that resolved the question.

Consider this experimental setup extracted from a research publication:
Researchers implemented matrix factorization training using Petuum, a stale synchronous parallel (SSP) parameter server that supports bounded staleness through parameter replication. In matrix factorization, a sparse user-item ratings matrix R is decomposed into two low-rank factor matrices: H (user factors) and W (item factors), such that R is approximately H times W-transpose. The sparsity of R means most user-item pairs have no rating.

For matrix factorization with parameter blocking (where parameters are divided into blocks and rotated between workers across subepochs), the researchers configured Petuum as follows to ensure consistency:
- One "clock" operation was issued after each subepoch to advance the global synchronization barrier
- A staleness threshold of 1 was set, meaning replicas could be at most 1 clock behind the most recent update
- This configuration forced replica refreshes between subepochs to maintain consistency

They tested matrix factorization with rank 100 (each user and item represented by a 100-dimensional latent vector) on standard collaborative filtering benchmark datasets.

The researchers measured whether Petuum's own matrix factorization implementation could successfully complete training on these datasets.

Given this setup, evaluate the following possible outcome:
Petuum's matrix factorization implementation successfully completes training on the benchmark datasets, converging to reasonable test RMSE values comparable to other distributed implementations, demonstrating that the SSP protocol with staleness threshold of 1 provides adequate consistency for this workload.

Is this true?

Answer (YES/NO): NO